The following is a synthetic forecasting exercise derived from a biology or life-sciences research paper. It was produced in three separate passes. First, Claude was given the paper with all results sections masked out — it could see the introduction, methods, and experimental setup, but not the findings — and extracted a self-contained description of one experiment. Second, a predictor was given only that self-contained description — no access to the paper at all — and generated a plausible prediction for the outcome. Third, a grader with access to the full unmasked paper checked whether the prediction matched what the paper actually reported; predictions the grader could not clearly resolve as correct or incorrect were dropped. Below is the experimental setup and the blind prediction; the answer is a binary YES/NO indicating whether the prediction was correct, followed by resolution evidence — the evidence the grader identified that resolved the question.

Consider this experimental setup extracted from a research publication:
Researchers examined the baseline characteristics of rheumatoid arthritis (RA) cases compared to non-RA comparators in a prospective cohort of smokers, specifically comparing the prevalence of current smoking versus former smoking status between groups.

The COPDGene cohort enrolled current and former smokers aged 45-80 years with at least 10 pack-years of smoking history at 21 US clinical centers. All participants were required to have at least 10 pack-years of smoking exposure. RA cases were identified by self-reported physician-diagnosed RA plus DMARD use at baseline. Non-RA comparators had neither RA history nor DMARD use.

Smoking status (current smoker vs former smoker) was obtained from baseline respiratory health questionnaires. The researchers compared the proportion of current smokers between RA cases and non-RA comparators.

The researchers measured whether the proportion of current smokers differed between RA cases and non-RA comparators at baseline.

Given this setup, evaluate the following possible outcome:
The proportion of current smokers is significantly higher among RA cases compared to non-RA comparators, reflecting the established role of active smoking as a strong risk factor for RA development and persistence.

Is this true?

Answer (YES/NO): NO